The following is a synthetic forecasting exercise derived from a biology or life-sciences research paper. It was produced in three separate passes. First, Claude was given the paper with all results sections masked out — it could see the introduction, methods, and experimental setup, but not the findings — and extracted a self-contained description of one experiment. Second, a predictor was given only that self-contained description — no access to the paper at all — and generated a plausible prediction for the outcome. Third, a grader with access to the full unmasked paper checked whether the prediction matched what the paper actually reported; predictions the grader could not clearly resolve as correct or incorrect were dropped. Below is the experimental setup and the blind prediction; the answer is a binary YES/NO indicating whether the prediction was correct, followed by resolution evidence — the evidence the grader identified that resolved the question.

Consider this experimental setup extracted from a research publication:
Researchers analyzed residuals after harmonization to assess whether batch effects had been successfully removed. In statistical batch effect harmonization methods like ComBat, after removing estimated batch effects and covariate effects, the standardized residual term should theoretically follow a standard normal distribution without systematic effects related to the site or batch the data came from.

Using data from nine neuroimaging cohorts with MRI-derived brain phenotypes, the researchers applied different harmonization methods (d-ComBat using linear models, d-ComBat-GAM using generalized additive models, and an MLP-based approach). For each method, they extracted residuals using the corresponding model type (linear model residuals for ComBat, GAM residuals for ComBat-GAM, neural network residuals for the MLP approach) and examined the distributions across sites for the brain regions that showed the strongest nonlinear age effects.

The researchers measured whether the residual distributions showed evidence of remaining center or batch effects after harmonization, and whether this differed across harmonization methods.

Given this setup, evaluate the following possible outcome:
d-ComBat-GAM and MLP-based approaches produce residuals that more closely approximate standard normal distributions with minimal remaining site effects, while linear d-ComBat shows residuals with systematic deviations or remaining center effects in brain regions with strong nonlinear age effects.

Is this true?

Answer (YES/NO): NO